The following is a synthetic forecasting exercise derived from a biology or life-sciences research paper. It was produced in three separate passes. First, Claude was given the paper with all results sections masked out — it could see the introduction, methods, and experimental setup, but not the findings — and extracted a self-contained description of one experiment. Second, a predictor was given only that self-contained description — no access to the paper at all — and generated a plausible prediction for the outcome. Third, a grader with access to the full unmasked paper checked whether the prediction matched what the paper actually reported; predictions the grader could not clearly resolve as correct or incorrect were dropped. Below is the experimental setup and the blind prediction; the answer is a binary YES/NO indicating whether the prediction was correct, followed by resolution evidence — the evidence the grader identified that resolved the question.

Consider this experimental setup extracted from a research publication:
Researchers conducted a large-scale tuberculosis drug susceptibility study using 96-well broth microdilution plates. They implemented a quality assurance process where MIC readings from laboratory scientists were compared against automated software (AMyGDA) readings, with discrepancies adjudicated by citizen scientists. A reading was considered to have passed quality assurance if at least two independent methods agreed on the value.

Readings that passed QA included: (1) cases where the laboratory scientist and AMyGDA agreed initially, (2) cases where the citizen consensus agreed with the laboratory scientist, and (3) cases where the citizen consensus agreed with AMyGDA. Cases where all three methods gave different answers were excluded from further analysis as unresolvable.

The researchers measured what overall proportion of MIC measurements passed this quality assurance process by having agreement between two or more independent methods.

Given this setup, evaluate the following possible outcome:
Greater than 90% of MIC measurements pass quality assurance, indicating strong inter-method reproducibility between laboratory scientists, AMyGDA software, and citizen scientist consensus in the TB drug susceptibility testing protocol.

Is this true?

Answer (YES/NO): NO